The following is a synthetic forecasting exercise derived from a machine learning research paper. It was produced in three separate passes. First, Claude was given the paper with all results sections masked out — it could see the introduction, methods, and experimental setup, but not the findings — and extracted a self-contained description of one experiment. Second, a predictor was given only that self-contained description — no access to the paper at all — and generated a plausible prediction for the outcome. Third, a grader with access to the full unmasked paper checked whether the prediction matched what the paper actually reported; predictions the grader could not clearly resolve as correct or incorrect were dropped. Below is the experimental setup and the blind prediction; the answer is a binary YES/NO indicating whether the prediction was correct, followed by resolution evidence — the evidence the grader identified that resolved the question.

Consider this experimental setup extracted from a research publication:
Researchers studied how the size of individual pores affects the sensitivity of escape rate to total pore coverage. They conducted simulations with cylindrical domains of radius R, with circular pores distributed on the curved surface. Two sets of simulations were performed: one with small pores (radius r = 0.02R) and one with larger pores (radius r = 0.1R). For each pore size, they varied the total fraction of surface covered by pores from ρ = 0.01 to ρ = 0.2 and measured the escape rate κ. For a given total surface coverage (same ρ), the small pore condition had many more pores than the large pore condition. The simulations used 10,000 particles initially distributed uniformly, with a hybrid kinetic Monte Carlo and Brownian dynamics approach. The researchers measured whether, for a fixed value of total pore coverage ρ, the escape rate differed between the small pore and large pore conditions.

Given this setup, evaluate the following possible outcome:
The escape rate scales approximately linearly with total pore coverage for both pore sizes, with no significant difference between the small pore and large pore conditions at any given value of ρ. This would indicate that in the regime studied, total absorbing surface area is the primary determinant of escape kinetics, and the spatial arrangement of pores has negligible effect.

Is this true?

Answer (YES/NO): NO